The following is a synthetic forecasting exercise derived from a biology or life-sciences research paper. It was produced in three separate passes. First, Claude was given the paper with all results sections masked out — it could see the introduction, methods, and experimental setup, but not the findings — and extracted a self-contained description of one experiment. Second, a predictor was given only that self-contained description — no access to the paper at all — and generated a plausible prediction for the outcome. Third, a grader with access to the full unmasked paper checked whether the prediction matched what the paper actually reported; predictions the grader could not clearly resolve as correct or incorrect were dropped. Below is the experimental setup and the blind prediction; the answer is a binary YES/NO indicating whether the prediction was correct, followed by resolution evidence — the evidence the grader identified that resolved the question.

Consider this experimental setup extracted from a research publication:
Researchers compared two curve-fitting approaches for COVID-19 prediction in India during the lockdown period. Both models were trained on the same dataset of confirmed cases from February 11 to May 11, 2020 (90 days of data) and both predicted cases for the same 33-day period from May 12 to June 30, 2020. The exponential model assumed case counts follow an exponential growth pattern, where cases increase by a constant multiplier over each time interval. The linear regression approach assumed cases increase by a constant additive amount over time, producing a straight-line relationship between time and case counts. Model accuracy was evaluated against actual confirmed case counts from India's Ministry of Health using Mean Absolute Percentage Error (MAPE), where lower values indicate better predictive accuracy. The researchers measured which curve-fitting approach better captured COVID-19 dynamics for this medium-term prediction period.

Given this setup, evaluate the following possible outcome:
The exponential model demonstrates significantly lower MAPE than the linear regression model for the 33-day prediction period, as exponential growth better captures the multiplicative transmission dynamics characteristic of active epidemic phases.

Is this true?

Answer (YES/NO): NO